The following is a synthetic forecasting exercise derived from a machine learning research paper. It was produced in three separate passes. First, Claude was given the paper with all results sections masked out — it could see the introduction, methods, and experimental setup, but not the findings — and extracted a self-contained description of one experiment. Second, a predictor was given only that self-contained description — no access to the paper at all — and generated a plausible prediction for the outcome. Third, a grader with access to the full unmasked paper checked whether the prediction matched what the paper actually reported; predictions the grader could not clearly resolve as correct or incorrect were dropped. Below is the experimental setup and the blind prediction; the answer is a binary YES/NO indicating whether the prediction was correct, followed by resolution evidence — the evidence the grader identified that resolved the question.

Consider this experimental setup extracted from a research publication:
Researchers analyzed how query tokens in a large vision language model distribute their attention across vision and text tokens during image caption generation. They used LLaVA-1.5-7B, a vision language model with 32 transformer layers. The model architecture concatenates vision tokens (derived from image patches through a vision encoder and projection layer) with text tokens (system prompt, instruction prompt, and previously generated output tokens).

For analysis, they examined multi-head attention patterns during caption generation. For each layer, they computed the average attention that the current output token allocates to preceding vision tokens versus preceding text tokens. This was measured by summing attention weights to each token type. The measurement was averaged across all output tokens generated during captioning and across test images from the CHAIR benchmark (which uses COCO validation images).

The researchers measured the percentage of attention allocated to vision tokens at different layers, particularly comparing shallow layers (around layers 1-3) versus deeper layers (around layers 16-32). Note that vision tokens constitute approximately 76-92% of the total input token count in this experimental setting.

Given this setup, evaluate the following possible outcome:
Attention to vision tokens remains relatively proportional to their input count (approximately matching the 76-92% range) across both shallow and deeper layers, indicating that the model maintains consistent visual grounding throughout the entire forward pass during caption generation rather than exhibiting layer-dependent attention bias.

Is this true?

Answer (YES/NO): NO